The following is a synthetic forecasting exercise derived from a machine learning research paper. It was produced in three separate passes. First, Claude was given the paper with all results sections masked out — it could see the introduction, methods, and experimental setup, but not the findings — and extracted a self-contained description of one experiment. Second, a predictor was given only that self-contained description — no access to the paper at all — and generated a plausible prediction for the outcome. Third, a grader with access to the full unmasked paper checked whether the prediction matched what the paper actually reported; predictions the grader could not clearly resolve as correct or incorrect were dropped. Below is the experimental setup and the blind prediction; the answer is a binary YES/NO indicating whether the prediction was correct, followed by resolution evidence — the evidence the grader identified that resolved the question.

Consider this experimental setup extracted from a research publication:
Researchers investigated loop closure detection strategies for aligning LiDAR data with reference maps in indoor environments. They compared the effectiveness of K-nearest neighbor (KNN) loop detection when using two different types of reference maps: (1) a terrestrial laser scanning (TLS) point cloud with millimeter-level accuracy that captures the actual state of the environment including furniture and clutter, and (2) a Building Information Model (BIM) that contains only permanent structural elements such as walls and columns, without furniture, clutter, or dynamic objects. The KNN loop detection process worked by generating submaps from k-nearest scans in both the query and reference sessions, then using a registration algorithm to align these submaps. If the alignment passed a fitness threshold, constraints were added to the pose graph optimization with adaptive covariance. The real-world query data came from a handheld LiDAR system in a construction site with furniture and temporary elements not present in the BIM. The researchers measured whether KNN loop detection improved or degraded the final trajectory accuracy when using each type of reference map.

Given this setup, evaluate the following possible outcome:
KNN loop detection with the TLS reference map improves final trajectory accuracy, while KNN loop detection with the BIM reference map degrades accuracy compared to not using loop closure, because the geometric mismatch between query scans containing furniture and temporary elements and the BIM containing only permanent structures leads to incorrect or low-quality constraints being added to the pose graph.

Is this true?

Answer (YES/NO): YES